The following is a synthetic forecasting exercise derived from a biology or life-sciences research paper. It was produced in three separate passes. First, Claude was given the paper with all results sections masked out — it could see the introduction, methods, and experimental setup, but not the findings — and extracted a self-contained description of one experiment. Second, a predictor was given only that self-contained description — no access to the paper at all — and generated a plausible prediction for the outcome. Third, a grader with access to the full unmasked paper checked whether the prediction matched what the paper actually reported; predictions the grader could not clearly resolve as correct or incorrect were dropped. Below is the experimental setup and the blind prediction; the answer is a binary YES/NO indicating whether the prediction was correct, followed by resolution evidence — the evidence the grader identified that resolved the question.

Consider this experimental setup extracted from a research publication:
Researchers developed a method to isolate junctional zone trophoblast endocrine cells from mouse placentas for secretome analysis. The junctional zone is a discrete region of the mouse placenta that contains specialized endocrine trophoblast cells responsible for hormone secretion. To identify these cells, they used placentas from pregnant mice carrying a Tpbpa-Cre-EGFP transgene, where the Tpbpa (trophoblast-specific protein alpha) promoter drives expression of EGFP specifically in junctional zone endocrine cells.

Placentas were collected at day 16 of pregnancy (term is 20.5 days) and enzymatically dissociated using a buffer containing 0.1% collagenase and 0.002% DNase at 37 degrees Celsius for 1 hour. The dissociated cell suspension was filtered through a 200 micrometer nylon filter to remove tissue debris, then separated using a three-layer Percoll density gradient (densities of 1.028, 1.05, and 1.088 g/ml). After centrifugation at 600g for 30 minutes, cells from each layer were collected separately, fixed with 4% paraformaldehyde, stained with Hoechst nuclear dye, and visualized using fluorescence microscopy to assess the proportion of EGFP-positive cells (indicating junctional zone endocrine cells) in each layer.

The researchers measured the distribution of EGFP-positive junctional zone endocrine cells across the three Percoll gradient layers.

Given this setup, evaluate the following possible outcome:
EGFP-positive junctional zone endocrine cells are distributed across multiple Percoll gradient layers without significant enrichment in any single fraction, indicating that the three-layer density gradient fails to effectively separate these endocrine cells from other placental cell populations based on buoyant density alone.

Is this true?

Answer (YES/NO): NO